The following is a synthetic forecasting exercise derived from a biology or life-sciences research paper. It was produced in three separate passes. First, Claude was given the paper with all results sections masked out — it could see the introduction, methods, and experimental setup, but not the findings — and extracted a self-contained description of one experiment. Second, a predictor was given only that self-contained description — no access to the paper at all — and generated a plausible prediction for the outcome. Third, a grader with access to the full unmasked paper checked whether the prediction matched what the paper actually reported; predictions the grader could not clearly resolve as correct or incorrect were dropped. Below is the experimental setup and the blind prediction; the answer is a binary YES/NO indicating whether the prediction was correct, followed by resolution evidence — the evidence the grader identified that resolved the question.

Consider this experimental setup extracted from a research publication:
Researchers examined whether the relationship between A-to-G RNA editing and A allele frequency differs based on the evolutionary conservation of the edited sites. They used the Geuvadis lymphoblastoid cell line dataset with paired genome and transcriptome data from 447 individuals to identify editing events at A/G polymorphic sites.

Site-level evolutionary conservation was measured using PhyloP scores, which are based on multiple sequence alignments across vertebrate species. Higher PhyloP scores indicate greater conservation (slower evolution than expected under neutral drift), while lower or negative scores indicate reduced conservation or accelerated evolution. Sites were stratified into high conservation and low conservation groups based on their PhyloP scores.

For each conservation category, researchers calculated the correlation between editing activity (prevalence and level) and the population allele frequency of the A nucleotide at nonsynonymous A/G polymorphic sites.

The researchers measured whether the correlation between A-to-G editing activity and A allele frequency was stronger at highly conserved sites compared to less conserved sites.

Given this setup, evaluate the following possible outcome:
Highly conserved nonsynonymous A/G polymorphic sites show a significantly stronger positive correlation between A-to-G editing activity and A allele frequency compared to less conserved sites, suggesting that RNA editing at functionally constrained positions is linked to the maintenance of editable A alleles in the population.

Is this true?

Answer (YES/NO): NO